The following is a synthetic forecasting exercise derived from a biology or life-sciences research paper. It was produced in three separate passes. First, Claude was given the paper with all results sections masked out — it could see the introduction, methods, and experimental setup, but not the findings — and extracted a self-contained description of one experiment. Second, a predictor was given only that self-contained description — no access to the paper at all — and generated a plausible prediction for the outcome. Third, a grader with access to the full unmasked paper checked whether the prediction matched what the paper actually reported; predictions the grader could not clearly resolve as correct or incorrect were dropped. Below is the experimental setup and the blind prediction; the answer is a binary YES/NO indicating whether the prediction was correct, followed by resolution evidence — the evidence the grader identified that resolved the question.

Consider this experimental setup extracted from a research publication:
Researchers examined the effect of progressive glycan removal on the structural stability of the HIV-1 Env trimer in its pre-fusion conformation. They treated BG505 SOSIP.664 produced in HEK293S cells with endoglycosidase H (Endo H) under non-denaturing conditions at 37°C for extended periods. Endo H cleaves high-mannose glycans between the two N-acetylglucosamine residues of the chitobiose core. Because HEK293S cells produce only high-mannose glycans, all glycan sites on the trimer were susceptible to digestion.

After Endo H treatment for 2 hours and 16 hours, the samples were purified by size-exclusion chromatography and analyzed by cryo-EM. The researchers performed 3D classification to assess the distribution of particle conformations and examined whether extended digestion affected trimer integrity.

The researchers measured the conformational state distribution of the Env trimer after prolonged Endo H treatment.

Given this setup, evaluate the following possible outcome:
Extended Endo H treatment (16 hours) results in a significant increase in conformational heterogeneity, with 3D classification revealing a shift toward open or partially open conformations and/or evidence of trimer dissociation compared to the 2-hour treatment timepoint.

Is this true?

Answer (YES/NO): YES